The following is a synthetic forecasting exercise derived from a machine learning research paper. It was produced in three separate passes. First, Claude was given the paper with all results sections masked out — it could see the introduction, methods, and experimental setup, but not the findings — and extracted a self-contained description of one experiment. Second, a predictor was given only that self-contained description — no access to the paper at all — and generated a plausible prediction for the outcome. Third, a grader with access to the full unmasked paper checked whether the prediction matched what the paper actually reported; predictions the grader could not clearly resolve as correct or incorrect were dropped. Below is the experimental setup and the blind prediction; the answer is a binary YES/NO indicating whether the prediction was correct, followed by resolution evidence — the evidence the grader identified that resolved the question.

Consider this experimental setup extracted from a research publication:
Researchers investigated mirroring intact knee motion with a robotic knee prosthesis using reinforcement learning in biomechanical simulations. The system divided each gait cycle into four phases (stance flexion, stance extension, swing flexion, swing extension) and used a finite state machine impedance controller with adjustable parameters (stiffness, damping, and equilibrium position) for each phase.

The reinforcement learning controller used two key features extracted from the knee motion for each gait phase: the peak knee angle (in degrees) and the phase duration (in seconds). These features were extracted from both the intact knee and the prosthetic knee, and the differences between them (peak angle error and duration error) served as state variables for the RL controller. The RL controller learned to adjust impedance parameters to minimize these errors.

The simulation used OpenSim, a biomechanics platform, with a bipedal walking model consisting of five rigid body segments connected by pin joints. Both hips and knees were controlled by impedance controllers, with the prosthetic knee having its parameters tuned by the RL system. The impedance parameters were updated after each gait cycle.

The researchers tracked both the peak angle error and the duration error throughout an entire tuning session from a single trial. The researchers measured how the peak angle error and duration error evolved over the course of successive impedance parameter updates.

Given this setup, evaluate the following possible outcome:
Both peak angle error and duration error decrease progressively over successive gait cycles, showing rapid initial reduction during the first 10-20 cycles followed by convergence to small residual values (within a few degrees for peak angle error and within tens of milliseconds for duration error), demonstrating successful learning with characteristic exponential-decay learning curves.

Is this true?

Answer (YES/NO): NO